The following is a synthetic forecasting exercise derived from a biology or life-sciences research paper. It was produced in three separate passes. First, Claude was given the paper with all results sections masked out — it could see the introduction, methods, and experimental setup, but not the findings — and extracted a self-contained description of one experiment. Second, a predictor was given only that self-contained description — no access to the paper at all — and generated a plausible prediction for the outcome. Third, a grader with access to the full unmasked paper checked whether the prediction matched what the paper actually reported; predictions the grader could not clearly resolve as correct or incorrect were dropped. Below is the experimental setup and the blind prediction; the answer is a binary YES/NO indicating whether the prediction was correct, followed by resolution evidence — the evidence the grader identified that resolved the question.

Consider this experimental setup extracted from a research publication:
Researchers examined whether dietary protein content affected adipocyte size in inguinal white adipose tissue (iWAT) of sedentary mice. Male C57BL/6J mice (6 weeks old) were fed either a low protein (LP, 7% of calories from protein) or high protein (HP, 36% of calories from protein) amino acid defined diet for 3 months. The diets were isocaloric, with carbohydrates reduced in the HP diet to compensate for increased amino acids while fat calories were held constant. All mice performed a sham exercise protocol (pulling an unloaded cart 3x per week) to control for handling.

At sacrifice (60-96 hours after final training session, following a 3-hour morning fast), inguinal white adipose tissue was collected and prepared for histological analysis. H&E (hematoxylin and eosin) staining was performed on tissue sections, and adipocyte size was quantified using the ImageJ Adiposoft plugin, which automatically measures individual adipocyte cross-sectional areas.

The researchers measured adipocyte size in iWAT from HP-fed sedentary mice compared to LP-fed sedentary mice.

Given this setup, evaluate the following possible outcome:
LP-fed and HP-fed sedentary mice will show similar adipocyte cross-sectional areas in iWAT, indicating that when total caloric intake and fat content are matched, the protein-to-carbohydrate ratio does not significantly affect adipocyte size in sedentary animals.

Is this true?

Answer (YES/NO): YES